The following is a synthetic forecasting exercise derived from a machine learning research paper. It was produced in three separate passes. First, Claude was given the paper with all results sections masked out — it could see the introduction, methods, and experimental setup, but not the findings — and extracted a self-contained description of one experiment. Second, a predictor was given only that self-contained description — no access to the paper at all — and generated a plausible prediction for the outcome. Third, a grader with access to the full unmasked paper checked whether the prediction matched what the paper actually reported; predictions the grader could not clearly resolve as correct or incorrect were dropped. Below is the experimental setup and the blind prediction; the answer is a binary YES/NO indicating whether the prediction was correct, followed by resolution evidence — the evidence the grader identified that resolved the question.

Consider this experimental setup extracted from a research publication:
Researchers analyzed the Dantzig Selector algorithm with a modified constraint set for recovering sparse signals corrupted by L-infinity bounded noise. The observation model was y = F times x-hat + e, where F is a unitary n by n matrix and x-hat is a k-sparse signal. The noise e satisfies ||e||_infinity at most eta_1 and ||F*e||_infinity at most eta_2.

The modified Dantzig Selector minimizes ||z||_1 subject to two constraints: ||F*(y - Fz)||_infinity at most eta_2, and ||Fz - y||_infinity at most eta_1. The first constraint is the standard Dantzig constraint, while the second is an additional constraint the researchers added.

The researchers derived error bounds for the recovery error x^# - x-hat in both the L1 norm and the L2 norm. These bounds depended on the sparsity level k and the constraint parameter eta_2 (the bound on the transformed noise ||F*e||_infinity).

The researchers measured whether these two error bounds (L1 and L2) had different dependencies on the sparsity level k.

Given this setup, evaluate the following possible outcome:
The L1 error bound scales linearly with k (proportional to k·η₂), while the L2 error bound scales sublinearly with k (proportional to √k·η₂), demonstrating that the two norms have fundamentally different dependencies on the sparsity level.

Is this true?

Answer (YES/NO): YES